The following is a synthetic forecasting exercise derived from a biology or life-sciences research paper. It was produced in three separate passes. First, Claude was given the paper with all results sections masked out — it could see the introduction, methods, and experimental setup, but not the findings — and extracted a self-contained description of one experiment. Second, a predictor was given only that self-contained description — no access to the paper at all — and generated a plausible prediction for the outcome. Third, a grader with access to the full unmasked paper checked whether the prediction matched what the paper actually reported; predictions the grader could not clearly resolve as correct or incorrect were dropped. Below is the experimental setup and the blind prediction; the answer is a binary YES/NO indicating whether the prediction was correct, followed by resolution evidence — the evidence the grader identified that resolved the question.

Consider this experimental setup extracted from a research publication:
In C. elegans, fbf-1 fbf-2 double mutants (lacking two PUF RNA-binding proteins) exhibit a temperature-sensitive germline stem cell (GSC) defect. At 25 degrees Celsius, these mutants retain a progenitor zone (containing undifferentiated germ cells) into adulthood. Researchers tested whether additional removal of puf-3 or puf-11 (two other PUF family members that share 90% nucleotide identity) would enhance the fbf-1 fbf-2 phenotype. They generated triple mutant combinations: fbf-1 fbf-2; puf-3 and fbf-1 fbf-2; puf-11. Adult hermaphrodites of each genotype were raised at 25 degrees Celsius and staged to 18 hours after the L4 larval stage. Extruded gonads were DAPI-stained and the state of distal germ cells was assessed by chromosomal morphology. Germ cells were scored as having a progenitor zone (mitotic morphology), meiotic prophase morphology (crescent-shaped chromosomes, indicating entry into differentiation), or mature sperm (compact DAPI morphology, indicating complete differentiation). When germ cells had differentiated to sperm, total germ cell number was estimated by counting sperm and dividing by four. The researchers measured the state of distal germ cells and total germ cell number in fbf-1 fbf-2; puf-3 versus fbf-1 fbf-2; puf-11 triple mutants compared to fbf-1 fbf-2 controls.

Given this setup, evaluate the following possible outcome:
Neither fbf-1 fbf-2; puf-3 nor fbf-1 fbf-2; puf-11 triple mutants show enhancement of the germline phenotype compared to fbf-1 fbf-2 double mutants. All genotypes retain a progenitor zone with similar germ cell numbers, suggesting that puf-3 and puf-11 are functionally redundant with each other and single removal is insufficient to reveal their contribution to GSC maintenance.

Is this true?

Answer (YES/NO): NO